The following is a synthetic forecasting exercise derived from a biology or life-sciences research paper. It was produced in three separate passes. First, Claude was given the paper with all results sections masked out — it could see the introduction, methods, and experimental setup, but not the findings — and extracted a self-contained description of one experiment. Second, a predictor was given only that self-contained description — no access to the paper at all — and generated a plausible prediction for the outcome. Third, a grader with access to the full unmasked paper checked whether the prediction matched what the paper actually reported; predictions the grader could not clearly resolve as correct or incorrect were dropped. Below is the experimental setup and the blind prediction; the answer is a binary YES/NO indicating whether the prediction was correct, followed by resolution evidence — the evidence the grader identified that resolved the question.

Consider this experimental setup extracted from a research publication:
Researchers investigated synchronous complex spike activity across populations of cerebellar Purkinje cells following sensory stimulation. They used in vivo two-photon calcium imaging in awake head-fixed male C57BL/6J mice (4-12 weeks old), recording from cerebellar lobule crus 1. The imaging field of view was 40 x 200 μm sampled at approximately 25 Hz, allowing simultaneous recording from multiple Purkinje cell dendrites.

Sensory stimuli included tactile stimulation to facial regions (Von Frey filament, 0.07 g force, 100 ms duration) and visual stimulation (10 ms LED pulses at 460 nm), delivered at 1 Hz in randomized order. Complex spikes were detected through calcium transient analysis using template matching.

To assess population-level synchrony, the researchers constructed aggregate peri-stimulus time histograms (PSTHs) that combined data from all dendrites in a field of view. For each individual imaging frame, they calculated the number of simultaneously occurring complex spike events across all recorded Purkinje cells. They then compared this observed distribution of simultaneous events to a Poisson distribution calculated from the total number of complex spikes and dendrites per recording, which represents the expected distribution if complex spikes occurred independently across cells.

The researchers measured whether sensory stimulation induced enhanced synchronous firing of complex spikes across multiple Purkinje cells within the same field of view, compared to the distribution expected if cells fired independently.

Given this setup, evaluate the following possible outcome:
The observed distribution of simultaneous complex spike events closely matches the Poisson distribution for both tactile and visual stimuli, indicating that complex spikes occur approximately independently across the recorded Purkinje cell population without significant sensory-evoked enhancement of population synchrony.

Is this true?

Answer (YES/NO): NO